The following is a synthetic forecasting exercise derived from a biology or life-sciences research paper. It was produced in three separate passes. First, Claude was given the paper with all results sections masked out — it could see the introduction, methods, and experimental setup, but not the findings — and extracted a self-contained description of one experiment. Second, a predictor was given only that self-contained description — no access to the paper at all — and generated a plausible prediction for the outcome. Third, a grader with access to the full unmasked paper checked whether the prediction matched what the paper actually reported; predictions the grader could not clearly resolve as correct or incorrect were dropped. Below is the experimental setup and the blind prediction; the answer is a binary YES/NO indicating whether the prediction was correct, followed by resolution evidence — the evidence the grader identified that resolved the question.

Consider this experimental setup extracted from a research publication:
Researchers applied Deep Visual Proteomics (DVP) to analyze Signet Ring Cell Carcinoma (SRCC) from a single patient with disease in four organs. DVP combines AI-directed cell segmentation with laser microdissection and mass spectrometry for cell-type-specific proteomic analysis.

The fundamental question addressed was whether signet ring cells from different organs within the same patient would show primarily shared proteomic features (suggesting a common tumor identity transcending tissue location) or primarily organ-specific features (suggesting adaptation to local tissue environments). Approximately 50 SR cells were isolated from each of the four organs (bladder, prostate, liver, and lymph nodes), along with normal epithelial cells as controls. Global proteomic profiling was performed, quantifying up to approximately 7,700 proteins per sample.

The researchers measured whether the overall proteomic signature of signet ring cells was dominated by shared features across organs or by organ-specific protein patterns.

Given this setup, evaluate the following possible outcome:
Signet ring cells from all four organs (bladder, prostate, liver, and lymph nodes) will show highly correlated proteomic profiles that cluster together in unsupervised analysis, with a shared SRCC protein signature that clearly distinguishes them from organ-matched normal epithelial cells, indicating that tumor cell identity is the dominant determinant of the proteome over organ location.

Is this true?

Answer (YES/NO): NO